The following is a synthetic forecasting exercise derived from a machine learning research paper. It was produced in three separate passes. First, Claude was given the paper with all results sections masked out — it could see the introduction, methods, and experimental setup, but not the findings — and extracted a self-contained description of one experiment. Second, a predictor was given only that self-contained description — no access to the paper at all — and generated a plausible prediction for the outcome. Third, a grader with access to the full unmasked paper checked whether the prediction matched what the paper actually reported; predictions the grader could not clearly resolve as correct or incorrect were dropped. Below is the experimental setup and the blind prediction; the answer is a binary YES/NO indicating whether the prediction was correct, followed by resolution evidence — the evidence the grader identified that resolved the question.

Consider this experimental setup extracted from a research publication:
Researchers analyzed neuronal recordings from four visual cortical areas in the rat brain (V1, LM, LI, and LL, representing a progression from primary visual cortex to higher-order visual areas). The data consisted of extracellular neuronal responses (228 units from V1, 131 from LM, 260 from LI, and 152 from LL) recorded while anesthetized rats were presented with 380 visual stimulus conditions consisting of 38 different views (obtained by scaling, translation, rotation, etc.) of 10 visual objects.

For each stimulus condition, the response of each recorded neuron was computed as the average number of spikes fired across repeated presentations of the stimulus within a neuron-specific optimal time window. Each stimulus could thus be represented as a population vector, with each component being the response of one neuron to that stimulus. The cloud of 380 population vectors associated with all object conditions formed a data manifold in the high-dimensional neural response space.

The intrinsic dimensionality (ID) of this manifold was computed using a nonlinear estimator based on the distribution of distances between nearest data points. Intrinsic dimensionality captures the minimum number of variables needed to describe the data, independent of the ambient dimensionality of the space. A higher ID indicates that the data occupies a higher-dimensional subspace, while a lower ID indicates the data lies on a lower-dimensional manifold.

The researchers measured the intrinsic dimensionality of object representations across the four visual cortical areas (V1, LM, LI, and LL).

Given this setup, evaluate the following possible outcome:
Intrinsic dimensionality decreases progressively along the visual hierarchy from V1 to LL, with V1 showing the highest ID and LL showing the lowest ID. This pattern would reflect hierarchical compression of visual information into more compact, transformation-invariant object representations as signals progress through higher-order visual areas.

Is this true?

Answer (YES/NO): NO